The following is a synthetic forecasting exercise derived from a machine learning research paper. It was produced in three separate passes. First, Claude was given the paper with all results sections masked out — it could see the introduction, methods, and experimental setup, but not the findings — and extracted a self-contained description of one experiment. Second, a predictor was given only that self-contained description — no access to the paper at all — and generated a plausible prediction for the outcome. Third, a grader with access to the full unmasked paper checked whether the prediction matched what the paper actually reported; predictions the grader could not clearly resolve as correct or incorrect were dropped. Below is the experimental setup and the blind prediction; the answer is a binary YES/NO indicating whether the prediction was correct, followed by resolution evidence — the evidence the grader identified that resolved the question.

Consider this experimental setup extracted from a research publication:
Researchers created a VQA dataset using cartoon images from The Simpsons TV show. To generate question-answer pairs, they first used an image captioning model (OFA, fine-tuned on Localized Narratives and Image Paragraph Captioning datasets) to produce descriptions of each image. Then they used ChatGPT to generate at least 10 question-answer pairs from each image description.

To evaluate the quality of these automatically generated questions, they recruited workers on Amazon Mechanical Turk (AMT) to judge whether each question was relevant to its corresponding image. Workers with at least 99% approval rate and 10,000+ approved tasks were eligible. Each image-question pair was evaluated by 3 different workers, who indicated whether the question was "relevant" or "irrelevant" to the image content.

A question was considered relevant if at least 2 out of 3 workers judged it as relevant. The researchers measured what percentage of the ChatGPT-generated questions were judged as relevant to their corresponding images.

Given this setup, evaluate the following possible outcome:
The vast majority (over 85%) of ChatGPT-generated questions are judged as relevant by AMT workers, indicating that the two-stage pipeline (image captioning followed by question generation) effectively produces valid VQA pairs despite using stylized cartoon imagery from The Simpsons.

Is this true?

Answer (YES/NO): NO